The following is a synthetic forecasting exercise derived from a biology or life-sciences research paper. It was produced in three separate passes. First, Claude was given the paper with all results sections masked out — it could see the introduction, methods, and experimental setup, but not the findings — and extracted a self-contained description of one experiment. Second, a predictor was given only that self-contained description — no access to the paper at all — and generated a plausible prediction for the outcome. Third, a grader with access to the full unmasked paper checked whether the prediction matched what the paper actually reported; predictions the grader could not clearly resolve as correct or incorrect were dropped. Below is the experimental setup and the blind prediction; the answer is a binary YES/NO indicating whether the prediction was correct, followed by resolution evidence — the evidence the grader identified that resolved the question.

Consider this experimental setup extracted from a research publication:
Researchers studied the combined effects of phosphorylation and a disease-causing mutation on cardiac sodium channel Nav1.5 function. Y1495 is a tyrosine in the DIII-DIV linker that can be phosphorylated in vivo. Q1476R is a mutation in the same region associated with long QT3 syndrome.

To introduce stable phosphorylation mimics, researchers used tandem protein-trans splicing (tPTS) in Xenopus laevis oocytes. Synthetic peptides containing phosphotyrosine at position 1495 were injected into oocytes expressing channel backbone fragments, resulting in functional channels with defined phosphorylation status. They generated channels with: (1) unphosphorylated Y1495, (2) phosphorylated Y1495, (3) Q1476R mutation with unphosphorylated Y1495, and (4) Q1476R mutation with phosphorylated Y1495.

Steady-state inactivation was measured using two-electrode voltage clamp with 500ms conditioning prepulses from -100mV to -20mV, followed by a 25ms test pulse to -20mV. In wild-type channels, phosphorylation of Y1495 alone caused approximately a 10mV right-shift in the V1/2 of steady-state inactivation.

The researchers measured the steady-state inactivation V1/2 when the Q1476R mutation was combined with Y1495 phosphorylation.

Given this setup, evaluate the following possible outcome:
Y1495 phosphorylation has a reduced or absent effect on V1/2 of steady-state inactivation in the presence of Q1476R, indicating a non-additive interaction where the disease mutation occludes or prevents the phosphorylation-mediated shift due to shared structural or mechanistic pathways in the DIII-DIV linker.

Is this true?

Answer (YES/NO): NO